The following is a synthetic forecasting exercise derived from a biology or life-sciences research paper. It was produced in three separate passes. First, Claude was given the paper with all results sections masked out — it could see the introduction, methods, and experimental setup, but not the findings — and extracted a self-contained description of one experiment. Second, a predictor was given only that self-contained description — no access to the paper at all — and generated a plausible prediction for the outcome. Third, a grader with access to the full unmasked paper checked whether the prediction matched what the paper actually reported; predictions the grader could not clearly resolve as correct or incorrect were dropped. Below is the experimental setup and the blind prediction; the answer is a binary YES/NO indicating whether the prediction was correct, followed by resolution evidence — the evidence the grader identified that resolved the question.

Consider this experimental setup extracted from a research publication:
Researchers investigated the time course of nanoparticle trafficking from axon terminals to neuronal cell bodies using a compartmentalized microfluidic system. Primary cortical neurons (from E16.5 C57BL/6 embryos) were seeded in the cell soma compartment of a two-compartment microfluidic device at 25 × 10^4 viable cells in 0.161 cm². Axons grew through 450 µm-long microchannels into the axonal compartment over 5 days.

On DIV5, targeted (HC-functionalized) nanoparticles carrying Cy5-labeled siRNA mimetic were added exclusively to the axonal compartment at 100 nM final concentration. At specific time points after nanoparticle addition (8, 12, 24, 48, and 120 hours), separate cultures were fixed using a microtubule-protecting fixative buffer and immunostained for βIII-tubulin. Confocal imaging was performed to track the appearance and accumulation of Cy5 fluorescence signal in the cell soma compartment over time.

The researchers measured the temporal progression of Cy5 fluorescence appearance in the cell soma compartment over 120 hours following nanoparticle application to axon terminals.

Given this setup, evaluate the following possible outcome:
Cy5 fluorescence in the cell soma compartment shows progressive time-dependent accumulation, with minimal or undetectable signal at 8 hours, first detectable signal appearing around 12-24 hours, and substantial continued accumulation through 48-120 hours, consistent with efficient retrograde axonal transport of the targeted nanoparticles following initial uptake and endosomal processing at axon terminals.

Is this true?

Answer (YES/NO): NO